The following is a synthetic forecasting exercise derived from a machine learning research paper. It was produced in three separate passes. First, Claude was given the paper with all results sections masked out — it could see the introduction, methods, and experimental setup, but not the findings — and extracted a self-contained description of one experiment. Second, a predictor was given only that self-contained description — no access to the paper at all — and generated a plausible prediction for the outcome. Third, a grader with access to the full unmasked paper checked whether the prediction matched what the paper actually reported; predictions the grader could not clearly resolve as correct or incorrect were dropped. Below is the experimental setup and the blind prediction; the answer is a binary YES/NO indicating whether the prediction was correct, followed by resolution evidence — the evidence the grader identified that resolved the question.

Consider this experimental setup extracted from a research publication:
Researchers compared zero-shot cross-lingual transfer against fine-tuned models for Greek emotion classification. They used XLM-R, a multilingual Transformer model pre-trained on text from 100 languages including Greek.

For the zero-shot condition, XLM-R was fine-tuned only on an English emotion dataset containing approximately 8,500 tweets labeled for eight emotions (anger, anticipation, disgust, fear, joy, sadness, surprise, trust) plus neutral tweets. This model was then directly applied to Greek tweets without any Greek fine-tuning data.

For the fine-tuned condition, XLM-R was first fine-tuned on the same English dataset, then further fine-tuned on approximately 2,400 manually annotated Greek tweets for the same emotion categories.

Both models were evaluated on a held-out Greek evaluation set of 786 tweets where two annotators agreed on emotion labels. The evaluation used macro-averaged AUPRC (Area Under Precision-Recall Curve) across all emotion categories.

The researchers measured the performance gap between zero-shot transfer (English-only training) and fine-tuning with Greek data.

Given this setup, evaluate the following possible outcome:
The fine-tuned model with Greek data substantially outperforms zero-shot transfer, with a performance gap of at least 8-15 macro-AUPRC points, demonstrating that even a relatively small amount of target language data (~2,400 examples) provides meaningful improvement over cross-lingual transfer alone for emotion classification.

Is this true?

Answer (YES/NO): YES